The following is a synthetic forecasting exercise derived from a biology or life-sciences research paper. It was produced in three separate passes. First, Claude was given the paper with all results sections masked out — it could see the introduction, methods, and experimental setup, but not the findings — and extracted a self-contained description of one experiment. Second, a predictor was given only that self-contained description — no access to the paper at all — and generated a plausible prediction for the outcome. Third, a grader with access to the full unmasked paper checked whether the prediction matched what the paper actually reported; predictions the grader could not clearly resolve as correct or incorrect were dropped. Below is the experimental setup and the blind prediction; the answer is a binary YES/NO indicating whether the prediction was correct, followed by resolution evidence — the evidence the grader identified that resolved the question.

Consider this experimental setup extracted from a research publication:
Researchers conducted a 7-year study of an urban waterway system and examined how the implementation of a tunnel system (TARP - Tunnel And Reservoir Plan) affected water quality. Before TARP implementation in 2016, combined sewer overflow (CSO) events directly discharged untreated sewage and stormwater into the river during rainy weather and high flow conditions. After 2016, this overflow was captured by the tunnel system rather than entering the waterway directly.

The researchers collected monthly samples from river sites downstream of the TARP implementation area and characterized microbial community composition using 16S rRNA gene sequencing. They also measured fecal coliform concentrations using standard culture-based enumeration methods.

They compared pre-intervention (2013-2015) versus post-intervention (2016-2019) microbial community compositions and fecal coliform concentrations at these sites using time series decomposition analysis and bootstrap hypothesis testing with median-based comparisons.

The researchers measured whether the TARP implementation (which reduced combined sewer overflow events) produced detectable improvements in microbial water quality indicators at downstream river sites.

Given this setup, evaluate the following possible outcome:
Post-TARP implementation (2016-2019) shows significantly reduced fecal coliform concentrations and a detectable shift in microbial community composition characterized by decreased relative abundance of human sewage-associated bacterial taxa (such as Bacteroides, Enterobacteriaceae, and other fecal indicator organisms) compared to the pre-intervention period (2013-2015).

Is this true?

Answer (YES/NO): NO